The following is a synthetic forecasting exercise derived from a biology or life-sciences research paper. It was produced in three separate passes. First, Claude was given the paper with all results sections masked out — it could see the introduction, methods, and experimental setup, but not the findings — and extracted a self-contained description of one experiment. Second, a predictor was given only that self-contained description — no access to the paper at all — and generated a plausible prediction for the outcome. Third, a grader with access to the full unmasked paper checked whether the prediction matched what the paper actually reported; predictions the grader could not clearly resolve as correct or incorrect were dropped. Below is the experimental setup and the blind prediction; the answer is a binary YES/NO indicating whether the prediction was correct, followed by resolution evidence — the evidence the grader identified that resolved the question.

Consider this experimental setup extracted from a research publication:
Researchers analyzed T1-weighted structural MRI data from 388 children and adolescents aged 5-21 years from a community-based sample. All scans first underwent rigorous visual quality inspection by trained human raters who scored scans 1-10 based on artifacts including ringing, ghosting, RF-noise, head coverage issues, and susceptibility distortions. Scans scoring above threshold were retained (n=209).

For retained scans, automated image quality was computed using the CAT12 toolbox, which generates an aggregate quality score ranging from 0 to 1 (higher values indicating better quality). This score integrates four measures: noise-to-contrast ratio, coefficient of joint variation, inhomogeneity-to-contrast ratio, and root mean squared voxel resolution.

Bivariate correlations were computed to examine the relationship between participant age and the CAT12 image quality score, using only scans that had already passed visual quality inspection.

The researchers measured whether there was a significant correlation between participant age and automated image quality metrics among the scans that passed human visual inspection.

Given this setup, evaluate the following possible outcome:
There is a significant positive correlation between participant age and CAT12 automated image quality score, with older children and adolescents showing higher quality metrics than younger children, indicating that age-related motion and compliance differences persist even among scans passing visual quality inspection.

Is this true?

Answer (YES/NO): YES